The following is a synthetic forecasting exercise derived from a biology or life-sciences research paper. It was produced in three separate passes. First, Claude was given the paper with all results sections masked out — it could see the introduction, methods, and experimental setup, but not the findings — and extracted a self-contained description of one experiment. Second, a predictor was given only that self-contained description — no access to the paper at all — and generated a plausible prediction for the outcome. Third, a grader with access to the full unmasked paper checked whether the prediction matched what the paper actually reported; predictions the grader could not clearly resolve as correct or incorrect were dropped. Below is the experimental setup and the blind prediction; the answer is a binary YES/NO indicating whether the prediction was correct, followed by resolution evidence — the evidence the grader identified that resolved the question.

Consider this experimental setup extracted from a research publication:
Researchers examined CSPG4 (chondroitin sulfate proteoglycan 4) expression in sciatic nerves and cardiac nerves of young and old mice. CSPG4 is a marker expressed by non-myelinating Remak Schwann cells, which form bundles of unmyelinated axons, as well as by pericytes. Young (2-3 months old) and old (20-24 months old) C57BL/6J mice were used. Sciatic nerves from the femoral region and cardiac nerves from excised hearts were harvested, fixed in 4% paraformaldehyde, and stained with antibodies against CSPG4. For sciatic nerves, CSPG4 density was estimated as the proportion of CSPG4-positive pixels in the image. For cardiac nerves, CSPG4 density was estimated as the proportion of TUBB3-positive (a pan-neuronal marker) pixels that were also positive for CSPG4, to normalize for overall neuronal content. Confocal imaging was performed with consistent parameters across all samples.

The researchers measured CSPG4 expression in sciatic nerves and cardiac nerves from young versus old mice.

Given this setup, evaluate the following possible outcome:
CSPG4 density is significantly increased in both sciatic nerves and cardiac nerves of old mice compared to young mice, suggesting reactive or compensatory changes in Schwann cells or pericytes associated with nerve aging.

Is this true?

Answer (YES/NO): NO